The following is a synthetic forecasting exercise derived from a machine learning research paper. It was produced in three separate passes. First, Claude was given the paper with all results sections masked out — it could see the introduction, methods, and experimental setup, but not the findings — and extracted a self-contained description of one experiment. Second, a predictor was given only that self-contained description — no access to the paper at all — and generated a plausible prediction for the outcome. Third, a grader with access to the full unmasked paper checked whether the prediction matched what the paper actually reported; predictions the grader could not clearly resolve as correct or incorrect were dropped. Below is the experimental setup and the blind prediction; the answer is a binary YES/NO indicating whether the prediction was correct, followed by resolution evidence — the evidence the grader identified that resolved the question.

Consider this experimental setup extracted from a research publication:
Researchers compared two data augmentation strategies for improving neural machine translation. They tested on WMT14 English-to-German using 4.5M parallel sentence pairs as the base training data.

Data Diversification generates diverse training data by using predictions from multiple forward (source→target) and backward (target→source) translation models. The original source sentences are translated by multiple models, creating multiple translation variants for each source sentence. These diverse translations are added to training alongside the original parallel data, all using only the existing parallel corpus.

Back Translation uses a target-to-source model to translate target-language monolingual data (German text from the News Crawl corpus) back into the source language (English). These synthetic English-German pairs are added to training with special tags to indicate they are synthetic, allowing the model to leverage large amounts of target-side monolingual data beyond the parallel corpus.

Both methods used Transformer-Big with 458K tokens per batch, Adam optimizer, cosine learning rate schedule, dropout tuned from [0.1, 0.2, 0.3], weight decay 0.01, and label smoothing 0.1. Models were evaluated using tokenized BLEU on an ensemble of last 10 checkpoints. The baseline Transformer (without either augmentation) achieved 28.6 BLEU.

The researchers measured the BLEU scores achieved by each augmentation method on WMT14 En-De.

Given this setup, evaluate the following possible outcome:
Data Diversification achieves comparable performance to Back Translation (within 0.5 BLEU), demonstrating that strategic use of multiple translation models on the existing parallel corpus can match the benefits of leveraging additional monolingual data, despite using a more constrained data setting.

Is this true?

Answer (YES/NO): YES